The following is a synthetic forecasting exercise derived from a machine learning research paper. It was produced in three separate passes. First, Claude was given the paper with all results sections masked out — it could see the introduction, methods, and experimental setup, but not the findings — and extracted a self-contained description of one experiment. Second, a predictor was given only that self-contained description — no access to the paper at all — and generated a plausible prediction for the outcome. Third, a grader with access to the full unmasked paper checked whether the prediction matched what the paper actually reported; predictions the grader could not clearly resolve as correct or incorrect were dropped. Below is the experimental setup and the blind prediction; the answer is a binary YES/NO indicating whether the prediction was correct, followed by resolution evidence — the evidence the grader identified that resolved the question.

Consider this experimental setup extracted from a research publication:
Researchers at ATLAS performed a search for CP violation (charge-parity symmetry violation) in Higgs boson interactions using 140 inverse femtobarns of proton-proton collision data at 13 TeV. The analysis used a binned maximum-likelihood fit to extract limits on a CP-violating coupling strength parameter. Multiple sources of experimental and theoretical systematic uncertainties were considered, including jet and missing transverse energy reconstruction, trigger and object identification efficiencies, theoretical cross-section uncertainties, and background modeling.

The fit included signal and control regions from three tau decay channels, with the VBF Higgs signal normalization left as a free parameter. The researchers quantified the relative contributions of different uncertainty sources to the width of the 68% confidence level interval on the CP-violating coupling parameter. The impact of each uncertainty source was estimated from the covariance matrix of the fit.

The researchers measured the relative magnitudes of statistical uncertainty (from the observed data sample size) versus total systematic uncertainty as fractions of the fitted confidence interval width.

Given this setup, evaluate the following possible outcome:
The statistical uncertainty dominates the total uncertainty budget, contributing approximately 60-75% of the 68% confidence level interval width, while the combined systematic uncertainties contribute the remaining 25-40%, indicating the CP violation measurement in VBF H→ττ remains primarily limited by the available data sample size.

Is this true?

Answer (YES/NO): NO